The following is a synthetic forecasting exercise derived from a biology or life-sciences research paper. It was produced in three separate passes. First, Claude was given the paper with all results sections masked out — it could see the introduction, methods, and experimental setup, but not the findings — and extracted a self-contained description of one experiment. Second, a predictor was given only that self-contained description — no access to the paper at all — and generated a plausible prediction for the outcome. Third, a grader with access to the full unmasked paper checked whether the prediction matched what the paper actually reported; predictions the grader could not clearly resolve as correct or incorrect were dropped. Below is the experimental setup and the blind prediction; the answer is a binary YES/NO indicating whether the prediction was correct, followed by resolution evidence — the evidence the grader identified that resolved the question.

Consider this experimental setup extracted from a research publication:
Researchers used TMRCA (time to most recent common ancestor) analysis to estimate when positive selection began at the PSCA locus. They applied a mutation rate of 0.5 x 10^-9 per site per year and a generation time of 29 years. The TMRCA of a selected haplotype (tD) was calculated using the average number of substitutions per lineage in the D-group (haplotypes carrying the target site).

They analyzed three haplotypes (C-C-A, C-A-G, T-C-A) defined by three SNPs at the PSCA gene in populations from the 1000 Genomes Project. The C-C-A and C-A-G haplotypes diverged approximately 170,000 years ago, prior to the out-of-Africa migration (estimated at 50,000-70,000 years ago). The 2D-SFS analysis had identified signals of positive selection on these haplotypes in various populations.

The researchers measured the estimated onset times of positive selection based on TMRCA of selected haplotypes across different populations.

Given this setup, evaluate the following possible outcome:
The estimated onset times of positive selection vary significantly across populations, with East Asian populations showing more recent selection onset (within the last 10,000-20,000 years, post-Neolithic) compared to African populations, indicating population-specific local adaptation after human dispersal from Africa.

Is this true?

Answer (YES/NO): NO